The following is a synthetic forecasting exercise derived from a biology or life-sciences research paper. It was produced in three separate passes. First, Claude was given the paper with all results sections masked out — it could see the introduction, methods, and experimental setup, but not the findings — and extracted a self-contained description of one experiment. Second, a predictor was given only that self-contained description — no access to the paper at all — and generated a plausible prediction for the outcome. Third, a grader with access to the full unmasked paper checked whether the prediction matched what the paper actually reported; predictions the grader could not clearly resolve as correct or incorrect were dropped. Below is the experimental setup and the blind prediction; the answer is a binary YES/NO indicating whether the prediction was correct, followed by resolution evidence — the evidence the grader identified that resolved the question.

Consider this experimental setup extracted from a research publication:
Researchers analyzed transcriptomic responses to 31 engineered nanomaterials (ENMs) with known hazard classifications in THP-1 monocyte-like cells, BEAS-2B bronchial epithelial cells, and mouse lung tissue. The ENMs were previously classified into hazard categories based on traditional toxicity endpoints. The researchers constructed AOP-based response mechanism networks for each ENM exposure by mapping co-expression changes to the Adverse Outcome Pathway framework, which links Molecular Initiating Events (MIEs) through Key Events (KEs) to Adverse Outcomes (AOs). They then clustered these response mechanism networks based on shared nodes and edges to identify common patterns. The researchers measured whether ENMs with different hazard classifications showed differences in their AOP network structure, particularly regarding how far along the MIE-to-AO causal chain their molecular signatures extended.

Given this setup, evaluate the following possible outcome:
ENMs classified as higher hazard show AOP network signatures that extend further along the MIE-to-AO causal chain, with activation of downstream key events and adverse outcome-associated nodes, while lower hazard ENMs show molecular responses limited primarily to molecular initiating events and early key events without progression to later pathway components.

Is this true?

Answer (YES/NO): YES